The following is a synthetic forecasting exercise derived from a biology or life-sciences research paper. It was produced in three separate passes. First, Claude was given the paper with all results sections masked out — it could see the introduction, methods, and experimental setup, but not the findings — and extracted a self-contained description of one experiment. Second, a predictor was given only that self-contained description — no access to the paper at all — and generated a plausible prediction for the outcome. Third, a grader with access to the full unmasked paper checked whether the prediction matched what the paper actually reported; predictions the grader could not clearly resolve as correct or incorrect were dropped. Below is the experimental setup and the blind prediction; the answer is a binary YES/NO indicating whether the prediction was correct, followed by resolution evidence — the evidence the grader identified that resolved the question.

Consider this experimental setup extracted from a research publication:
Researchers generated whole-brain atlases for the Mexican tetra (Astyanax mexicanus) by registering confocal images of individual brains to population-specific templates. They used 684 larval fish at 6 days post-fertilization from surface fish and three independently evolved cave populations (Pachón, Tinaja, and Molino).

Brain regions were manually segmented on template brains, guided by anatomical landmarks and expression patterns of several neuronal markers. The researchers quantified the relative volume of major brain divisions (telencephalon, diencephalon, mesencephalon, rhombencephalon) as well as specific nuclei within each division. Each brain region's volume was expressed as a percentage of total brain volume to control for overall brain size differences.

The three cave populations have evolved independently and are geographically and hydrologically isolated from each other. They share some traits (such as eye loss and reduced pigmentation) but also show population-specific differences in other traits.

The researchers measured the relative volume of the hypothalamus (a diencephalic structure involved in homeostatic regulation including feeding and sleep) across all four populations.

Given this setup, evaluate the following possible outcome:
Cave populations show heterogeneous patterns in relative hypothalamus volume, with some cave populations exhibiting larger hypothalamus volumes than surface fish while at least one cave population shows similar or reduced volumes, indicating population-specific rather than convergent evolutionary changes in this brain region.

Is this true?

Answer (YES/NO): NO